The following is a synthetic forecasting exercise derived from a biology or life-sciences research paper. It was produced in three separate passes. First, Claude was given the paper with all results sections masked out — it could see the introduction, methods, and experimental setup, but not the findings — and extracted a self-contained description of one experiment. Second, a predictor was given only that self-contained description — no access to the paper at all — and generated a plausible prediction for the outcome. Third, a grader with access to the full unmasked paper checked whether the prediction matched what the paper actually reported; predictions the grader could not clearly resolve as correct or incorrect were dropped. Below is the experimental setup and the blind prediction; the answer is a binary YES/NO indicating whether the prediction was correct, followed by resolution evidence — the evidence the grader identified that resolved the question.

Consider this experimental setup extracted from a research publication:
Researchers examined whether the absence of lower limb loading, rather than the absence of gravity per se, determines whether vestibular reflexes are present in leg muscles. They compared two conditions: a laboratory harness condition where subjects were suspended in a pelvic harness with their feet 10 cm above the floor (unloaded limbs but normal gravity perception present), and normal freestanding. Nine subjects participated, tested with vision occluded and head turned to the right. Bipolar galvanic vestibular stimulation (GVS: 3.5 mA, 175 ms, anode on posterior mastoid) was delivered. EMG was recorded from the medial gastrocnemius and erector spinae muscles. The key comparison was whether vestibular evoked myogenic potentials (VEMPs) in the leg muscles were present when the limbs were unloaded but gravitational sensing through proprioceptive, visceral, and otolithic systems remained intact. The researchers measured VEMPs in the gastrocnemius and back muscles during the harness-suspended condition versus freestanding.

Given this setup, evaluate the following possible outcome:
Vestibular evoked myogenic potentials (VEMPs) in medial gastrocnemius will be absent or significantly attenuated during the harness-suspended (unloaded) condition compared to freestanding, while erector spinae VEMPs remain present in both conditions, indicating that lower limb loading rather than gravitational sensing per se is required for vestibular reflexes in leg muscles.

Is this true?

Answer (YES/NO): YES